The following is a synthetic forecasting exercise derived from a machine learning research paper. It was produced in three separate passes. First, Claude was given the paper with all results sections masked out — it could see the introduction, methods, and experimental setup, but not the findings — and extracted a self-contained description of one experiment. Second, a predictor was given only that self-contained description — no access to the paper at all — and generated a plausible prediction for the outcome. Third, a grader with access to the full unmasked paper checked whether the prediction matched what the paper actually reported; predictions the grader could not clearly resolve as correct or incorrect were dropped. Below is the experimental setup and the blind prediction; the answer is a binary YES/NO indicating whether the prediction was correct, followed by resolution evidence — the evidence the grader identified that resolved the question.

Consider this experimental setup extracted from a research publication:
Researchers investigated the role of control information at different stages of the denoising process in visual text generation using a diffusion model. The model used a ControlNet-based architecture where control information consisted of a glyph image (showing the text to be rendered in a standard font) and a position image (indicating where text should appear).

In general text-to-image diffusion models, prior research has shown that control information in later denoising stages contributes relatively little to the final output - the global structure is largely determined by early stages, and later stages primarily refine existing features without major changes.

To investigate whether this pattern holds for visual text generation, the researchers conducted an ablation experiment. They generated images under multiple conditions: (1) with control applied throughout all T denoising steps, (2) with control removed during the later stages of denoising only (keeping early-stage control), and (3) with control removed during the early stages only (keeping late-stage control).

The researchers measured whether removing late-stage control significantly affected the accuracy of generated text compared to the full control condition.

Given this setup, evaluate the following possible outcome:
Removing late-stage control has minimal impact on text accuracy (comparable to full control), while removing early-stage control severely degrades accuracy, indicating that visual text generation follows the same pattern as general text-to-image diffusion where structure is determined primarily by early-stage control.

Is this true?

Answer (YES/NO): NO